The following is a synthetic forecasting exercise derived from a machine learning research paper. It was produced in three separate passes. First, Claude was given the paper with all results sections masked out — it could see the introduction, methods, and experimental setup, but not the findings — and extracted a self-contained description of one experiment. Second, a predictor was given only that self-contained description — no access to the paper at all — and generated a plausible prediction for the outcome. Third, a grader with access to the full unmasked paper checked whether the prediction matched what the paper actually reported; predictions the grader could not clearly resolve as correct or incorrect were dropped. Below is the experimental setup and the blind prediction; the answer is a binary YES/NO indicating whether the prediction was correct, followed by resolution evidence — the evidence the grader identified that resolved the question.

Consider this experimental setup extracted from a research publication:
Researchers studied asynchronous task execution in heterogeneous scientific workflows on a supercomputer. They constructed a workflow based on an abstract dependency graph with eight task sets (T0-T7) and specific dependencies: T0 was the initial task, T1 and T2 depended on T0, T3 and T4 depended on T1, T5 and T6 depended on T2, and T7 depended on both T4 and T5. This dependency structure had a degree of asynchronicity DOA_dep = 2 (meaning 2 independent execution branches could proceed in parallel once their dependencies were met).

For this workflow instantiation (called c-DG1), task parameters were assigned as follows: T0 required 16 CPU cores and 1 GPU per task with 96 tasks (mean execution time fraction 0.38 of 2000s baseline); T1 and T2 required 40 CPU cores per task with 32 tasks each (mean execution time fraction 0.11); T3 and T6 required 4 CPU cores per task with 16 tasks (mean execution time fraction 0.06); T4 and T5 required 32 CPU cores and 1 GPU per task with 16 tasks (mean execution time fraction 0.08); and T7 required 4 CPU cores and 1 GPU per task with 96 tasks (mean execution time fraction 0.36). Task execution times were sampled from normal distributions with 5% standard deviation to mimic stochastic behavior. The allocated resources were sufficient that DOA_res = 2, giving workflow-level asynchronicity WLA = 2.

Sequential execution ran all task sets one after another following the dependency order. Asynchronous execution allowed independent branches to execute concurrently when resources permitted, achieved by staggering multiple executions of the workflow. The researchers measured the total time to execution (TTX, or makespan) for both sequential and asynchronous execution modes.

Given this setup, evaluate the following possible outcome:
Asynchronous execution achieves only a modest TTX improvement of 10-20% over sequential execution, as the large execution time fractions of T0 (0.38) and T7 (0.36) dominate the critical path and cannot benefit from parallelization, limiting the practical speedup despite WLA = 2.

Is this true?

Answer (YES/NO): NO